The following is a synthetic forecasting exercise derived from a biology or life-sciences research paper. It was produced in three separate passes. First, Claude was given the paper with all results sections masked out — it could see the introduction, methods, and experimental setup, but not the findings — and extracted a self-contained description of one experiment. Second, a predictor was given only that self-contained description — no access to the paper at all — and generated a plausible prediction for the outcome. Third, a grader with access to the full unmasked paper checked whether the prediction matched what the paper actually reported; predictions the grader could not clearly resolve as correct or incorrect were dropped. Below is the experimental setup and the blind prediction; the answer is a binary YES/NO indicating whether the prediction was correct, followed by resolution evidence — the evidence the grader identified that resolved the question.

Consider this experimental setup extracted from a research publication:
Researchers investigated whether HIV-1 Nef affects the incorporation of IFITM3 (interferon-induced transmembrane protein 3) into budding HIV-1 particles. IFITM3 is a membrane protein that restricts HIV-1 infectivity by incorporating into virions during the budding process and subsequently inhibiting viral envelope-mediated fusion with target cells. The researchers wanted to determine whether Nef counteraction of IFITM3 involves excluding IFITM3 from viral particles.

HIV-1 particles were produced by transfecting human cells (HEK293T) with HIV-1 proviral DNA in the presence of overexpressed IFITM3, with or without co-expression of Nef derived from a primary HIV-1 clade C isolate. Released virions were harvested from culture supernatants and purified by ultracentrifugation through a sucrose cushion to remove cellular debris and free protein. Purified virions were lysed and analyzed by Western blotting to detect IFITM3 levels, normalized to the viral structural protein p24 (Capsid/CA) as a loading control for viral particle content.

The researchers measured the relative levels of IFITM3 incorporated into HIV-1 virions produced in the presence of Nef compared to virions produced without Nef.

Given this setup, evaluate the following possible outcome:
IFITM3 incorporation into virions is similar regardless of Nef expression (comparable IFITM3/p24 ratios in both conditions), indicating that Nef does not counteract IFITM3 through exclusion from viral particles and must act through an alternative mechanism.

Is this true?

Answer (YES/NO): NO